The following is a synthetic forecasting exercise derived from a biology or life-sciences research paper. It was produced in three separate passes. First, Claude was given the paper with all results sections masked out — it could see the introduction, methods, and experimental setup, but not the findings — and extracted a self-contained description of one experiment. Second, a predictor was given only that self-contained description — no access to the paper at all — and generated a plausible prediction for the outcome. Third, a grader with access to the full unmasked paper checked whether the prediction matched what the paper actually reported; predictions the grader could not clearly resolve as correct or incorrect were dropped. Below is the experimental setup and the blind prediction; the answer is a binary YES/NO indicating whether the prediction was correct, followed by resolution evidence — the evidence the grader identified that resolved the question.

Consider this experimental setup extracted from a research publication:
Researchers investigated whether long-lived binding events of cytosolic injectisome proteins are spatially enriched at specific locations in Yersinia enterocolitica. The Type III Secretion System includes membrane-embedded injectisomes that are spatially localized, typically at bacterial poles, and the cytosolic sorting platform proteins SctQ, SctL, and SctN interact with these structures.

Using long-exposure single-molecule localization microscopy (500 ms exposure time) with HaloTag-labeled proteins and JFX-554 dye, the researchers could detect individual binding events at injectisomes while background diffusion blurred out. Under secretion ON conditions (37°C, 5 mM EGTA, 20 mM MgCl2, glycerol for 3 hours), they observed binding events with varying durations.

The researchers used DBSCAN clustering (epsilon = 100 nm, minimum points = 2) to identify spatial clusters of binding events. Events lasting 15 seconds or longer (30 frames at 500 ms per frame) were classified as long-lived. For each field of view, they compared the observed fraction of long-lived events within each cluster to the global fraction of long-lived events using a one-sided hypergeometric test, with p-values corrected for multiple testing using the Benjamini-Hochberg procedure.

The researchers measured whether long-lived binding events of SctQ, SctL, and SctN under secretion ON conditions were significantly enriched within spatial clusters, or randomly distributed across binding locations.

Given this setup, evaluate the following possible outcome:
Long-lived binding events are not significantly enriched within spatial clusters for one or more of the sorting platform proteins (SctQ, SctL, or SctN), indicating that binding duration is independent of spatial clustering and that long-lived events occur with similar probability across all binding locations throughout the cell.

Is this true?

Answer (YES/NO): YES